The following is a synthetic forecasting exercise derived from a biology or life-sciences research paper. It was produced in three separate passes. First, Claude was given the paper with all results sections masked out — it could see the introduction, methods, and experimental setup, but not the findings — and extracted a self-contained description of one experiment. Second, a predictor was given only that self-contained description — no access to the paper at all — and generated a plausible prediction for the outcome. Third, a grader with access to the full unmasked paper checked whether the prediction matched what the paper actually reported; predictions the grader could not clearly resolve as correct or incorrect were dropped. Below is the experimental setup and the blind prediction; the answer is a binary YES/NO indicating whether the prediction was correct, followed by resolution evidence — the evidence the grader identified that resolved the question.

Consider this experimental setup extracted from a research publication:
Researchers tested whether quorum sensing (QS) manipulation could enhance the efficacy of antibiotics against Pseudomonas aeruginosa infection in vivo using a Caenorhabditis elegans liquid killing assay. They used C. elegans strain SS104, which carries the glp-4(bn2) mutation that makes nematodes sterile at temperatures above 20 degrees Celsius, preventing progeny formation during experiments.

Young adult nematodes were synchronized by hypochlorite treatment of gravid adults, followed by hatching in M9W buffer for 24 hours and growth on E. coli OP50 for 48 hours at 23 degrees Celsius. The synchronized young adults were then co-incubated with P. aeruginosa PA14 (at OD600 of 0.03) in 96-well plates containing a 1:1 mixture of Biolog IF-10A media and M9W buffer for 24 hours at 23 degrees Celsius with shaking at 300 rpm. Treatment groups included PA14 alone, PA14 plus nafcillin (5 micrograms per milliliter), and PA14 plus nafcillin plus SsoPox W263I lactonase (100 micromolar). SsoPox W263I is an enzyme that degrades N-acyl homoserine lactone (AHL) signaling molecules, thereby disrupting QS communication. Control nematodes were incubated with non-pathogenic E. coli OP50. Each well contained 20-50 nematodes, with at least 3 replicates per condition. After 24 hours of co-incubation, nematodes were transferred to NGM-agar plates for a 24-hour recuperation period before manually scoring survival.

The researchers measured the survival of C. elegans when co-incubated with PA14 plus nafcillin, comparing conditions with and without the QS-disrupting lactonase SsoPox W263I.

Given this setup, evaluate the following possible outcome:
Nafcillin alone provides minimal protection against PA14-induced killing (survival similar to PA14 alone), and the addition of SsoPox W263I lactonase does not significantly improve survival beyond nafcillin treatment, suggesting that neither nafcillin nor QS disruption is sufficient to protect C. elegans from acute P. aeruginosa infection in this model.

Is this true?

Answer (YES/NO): NO